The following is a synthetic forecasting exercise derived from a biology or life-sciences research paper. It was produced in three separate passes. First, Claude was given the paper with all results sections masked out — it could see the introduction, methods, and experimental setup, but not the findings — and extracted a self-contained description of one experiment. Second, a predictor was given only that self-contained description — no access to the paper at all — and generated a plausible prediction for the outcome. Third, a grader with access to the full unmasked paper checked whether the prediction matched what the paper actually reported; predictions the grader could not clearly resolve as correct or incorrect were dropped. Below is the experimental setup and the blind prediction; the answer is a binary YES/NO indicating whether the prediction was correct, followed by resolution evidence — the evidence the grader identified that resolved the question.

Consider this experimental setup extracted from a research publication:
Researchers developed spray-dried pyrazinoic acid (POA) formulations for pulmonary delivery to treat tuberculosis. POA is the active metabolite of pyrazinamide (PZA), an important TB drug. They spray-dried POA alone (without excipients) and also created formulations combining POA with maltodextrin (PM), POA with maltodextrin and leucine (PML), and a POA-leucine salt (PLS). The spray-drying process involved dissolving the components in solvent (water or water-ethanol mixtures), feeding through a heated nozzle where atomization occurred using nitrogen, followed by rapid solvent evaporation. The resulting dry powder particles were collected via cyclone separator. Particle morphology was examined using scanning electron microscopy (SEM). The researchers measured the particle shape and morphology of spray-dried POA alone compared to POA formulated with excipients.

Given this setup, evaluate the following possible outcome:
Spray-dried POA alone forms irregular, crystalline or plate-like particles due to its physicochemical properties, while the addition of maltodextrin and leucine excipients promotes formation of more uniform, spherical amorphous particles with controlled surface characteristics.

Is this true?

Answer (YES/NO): NO